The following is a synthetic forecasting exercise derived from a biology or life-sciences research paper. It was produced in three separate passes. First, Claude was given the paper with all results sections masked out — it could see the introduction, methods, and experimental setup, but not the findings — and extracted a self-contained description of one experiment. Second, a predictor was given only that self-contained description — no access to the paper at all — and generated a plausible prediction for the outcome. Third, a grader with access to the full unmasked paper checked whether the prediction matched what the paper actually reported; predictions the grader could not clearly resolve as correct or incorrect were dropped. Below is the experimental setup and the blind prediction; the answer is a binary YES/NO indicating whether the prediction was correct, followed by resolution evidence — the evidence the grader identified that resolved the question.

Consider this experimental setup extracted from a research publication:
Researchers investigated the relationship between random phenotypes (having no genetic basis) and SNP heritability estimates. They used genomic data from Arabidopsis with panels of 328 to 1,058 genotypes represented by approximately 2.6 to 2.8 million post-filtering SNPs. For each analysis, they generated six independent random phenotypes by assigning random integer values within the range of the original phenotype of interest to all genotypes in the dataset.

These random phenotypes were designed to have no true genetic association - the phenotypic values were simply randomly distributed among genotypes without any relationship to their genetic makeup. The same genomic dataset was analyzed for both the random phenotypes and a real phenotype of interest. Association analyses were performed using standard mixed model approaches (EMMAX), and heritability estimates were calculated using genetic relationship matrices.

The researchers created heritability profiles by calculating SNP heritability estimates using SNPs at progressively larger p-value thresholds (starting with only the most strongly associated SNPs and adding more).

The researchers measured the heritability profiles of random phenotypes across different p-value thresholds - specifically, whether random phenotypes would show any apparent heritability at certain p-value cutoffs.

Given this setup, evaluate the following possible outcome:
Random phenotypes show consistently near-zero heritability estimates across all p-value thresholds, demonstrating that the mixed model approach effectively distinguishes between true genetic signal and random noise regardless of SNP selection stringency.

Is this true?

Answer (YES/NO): NO